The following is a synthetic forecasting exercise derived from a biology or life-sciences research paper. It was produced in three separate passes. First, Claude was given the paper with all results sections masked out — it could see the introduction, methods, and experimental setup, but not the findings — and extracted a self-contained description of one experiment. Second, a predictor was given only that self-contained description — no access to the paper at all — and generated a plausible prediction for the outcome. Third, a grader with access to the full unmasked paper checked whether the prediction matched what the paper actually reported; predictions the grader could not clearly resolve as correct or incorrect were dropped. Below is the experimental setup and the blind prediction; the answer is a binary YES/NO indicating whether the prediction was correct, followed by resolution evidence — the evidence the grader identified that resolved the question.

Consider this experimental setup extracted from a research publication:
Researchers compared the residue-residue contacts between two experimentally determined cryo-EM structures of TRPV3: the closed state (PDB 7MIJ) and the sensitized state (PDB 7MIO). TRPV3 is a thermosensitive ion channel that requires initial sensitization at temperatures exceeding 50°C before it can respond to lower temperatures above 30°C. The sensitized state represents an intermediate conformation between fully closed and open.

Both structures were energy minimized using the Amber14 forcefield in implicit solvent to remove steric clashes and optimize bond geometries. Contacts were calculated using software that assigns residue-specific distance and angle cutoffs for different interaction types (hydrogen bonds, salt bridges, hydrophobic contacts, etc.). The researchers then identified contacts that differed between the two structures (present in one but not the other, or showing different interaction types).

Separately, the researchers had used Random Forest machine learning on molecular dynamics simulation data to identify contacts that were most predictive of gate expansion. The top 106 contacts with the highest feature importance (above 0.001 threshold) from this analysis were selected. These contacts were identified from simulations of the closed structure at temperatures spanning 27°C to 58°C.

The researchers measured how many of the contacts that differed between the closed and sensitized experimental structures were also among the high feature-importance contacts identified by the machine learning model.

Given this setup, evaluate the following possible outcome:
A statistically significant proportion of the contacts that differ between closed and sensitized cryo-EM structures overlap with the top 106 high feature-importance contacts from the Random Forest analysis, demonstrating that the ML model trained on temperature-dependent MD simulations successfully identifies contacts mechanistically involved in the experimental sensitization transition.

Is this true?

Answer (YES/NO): NO